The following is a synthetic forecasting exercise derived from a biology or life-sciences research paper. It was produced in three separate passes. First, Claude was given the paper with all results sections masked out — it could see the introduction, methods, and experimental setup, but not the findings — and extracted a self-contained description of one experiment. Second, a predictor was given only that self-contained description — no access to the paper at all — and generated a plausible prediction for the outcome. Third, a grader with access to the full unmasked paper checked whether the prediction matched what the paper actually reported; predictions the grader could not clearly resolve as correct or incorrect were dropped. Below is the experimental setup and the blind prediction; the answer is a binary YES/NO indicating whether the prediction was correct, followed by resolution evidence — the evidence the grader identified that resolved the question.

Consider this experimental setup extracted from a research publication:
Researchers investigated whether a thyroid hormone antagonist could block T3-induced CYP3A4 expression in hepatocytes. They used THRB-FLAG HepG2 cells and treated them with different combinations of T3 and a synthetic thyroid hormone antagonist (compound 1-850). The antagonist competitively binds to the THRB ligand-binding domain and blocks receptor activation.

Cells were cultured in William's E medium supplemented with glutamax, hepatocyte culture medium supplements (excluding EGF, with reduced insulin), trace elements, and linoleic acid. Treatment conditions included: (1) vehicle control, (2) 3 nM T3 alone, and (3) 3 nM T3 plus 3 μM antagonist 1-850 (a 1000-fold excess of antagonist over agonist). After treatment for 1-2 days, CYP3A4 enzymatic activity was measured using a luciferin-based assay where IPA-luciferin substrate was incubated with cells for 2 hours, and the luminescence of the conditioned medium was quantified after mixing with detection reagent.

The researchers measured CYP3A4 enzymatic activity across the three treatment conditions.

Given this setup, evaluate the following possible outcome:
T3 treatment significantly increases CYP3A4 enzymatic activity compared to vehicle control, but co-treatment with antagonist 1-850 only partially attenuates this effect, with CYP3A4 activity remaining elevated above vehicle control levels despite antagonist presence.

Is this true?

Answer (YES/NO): NO